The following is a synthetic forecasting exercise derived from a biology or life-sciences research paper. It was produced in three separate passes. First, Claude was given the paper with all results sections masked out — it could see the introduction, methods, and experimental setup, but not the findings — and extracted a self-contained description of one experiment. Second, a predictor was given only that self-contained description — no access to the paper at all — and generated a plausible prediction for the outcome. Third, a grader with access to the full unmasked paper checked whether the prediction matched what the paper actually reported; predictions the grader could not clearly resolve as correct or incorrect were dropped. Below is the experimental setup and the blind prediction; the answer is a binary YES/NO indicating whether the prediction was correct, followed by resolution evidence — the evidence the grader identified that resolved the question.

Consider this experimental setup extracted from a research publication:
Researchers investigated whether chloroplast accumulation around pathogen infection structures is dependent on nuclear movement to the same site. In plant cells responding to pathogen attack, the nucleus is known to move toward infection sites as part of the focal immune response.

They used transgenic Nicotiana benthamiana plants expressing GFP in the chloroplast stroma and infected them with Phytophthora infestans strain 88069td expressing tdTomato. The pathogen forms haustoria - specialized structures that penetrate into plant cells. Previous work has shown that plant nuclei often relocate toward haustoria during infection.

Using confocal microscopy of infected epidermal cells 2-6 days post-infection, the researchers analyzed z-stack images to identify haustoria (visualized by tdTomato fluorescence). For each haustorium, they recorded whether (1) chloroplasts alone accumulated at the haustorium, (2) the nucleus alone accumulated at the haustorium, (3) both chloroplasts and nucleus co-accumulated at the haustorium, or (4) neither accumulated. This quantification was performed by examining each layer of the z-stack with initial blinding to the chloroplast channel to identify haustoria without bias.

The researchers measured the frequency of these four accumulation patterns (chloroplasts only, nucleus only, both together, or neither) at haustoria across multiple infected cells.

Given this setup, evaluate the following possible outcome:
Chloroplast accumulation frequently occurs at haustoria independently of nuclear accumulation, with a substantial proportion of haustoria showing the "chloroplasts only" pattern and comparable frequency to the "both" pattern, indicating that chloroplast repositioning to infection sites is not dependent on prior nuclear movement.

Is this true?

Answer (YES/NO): NO